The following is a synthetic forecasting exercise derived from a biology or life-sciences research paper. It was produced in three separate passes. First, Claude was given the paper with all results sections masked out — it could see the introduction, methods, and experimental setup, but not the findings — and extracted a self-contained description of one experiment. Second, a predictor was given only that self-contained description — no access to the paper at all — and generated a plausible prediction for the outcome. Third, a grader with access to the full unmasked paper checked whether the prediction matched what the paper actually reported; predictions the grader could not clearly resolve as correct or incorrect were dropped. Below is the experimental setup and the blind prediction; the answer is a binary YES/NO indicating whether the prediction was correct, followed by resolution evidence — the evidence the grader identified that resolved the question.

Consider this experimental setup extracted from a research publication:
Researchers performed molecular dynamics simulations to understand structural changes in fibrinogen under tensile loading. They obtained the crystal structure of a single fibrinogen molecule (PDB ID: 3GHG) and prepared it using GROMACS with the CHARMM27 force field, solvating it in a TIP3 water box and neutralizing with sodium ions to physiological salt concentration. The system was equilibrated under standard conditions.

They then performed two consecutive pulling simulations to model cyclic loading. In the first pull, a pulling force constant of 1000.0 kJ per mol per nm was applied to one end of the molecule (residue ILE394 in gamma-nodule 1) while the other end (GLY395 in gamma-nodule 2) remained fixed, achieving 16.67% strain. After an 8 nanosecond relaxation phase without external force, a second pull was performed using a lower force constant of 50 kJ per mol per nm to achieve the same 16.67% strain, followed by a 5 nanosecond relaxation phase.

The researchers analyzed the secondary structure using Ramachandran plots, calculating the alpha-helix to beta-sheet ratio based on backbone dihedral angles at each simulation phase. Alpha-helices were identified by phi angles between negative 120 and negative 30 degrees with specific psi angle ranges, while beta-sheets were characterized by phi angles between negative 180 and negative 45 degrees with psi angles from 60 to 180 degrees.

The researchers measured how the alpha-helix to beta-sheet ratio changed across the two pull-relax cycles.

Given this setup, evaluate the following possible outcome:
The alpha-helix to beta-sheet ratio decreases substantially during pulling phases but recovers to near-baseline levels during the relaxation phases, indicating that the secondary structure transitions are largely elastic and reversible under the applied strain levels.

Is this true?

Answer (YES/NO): NO